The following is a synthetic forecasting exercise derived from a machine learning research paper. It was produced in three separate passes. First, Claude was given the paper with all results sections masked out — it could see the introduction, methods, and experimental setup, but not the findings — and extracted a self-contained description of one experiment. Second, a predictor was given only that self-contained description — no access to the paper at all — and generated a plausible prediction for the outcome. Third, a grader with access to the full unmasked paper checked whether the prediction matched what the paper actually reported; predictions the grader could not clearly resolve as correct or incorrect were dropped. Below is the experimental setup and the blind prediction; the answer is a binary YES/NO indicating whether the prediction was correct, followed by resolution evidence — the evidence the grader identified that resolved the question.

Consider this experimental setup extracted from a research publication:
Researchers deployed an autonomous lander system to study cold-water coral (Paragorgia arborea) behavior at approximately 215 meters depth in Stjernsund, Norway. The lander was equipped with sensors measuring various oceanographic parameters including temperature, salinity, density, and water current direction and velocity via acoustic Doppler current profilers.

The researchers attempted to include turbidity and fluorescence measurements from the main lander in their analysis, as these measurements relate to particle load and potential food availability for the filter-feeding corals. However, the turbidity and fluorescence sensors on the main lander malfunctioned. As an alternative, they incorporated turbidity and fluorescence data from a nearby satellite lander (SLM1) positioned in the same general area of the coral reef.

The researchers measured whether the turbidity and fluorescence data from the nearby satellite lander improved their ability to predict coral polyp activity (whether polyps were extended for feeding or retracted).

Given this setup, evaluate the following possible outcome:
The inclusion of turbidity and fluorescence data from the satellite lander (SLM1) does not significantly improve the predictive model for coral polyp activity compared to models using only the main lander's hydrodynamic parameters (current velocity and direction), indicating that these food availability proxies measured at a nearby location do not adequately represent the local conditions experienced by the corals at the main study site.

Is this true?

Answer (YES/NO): NO